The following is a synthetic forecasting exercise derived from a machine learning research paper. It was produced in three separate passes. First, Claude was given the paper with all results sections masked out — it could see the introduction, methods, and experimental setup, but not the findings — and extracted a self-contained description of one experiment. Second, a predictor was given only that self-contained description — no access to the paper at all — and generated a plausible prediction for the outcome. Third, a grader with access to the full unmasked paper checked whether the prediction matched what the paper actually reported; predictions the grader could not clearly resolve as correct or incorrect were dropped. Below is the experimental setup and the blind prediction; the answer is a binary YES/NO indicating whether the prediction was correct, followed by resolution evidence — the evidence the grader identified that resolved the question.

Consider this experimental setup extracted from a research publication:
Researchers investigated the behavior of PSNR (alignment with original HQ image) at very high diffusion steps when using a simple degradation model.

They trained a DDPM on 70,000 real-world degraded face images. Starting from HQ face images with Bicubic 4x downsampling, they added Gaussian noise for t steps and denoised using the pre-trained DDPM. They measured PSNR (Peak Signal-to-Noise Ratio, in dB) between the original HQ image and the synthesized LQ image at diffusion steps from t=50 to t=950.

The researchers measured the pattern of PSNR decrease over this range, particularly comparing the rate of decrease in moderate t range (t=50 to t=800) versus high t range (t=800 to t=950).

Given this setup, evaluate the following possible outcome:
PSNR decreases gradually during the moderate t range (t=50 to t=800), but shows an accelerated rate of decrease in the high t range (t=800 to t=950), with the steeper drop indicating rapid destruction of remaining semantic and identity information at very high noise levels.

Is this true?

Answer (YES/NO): YES